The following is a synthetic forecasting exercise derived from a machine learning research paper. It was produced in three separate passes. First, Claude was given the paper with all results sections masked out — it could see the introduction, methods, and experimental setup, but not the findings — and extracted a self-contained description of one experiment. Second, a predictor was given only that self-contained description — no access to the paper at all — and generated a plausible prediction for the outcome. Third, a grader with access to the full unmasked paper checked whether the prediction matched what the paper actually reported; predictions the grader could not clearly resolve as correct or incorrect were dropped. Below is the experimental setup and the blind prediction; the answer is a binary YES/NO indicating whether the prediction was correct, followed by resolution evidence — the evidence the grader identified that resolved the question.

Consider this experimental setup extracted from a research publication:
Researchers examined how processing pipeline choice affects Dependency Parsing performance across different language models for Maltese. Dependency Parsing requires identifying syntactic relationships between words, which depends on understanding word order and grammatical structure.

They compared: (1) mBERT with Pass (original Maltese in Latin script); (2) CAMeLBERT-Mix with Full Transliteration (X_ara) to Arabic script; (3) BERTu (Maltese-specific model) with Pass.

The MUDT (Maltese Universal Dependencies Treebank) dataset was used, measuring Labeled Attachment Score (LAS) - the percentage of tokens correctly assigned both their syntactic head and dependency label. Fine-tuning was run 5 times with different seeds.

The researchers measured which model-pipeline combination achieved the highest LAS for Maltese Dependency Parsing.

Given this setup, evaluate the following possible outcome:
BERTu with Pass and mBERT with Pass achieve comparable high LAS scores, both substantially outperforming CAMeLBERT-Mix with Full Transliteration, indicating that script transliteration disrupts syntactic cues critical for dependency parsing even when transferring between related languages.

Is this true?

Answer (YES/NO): NO